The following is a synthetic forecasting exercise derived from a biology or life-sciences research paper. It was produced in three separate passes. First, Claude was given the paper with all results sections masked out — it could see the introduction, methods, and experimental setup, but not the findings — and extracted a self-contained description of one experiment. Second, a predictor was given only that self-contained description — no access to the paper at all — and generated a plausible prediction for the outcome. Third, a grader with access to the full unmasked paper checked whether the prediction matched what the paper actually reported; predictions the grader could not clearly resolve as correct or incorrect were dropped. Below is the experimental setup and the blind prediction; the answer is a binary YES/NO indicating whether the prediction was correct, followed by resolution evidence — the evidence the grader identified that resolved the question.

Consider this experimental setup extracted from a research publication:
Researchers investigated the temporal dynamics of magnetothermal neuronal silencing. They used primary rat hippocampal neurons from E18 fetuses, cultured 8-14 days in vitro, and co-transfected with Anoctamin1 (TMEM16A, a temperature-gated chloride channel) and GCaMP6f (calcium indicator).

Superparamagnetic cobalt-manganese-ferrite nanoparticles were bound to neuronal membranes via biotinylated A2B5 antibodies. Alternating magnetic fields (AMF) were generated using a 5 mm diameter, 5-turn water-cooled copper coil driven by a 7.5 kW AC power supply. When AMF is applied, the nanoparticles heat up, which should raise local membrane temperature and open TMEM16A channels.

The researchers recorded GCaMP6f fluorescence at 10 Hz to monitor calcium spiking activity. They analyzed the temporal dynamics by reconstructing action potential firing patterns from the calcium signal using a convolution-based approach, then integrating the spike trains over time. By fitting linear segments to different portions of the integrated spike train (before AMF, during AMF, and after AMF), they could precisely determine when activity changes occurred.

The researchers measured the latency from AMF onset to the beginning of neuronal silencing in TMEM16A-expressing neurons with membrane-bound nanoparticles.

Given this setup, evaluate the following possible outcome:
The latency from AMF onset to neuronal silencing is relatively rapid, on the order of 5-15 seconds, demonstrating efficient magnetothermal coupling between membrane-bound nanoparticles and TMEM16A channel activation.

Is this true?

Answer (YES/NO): NO